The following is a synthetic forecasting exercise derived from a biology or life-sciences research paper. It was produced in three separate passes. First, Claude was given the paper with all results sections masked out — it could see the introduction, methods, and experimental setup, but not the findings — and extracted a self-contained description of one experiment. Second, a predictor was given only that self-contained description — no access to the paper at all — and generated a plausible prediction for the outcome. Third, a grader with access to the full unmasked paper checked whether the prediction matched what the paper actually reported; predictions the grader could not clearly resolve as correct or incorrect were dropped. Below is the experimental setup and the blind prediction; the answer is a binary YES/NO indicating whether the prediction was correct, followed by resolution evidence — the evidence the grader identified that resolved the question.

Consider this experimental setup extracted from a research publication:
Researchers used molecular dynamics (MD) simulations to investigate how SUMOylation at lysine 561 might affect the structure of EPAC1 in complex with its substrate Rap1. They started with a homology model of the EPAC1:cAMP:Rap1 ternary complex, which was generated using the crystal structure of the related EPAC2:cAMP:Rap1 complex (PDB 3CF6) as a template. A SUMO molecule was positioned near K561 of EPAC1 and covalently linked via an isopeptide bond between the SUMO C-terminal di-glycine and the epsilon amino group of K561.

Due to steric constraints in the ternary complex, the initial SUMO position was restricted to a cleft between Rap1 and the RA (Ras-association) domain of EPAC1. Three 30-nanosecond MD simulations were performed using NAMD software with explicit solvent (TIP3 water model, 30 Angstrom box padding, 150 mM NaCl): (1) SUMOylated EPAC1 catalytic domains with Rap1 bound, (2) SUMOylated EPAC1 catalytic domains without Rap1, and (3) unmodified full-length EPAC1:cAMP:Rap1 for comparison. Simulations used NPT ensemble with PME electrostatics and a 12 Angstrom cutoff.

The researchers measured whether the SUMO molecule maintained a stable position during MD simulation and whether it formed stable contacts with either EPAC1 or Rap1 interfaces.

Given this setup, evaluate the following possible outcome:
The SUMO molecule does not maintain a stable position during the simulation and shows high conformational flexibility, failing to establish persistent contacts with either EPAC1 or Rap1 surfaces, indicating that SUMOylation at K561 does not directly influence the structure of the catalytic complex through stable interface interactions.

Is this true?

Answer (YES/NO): NO